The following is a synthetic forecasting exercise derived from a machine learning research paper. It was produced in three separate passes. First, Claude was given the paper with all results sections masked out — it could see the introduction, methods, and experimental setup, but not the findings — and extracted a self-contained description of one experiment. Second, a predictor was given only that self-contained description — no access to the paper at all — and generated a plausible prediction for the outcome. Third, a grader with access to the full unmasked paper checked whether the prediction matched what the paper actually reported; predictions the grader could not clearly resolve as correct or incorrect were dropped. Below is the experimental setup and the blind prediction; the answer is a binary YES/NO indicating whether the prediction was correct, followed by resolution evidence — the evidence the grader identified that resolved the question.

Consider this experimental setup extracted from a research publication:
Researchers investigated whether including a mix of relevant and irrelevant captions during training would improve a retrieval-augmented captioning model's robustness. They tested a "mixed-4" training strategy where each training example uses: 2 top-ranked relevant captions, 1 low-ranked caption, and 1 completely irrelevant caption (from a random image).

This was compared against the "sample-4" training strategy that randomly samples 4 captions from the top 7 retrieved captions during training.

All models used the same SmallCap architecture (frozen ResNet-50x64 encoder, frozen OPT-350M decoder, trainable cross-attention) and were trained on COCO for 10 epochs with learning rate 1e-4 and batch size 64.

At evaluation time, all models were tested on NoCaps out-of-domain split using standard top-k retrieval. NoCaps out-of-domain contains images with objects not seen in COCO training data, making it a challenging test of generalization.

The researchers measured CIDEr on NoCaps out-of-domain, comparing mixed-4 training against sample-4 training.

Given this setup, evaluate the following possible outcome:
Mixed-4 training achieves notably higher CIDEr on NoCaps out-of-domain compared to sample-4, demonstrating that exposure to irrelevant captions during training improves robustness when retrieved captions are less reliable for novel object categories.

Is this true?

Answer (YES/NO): NO